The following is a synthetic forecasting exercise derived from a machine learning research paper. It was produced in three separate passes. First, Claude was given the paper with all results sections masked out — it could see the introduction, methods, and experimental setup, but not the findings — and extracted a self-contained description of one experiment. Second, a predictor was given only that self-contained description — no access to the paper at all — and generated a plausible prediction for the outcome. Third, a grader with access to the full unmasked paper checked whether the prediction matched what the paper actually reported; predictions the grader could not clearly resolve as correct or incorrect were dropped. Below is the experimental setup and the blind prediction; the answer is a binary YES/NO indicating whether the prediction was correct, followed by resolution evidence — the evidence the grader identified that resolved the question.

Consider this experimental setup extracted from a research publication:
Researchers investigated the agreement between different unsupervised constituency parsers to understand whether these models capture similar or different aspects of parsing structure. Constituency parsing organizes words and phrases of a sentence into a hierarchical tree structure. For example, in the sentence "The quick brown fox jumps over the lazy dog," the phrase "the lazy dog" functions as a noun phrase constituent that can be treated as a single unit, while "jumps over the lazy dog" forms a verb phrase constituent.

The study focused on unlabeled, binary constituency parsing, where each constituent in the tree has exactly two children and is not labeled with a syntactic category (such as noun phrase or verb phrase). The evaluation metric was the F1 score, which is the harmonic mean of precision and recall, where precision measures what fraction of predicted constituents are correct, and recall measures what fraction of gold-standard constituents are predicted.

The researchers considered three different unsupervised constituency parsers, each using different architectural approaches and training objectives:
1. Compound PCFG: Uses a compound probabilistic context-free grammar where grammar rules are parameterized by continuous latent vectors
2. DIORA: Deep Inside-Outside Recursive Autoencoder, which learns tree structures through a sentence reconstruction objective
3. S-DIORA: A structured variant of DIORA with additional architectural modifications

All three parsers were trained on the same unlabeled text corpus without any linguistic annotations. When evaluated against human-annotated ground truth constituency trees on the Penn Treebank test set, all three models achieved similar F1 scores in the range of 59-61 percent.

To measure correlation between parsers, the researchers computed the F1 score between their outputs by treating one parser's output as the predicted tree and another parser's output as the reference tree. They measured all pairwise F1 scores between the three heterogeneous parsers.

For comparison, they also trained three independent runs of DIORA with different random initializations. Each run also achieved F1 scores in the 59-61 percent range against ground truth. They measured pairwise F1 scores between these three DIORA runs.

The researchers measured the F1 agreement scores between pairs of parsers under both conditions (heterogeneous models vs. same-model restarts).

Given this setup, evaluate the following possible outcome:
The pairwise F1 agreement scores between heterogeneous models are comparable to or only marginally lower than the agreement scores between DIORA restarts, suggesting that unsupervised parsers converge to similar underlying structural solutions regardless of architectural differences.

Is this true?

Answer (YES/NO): NO